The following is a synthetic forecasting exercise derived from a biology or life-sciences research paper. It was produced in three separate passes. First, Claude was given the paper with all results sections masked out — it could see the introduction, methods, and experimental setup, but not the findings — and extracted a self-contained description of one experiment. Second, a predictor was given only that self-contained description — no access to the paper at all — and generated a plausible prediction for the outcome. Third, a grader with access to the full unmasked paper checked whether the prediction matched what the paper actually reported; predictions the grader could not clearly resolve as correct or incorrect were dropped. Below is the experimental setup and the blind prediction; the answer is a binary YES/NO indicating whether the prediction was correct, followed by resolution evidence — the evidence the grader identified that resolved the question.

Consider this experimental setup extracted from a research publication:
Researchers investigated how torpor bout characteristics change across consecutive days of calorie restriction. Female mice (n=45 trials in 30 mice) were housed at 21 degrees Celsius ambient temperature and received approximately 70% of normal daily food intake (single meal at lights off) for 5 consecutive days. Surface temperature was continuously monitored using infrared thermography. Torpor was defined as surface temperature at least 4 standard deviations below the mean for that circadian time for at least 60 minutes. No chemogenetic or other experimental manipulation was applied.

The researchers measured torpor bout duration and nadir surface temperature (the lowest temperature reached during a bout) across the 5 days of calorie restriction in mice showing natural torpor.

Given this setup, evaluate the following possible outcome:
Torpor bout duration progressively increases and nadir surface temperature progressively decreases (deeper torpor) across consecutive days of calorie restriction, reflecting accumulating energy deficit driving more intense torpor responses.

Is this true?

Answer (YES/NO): YES